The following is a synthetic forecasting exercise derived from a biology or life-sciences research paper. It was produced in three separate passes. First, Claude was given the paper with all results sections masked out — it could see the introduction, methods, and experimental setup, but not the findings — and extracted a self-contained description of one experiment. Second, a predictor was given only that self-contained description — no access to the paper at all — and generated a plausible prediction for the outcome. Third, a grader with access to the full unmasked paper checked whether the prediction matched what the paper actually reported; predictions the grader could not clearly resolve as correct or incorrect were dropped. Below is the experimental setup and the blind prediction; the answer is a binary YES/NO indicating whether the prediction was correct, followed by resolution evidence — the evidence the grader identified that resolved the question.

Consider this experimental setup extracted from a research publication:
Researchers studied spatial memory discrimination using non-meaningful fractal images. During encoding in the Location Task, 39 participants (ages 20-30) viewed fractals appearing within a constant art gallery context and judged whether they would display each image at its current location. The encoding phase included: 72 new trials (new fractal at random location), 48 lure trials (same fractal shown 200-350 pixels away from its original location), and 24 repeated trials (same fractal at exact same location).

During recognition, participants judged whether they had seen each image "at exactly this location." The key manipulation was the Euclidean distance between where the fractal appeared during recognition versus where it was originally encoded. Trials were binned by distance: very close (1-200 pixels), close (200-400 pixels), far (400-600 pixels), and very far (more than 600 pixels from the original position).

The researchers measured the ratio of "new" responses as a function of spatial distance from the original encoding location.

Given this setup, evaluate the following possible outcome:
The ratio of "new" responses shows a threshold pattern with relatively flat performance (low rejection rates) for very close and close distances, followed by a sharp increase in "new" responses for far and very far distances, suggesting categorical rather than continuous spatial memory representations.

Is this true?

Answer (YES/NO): NO